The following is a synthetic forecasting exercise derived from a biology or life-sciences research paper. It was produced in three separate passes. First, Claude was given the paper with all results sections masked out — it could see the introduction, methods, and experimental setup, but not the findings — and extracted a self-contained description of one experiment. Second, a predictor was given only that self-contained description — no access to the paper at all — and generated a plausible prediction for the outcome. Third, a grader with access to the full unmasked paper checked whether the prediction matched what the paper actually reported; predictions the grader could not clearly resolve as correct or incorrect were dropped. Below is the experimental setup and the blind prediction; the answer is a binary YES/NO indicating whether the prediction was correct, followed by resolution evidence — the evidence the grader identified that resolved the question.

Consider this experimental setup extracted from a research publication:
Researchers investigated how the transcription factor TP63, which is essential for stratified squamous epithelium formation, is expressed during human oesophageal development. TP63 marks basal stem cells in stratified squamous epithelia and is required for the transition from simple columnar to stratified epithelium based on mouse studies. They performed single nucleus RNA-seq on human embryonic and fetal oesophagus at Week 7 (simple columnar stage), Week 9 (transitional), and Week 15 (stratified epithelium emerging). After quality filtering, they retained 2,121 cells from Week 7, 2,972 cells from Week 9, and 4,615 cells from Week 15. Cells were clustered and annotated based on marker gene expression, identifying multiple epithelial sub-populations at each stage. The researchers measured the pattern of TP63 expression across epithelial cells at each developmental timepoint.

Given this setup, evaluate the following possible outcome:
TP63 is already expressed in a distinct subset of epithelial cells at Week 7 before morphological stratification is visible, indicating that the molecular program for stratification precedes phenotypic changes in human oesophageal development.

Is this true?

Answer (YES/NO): YES